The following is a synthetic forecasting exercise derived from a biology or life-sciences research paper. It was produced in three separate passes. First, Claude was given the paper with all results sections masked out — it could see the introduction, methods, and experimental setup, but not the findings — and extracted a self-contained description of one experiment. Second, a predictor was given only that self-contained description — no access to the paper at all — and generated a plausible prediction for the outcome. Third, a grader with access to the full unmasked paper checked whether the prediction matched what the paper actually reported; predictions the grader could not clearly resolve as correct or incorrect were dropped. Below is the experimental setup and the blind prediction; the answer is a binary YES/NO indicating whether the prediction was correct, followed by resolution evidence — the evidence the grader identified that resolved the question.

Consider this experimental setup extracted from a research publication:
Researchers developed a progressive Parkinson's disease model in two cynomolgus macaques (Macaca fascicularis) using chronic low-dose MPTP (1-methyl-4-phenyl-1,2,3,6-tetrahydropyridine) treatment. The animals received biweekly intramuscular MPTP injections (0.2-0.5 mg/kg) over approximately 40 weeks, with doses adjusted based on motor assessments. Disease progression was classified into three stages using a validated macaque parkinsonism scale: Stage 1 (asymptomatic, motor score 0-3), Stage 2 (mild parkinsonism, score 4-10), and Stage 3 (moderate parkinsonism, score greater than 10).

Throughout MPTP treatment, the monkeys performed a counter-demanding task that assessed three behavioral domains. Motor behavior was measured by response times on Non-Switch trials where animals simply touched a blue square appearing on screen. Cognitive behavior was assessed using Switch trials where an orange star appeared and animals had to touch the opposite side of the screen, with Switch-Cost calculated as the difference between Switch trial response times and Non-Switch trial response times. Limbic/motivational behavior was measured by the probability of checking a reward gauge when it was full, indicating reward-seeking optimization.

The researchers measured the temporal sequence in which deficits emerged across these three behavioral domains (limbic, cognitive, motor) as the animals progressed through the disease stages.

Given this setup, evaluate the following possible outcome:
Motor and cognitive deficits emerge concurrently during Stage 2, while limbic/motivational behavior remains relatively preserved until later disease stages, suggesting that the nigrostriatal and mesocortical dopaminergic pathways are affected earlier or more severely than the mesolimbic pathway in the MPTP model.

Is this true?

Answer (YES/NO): NO